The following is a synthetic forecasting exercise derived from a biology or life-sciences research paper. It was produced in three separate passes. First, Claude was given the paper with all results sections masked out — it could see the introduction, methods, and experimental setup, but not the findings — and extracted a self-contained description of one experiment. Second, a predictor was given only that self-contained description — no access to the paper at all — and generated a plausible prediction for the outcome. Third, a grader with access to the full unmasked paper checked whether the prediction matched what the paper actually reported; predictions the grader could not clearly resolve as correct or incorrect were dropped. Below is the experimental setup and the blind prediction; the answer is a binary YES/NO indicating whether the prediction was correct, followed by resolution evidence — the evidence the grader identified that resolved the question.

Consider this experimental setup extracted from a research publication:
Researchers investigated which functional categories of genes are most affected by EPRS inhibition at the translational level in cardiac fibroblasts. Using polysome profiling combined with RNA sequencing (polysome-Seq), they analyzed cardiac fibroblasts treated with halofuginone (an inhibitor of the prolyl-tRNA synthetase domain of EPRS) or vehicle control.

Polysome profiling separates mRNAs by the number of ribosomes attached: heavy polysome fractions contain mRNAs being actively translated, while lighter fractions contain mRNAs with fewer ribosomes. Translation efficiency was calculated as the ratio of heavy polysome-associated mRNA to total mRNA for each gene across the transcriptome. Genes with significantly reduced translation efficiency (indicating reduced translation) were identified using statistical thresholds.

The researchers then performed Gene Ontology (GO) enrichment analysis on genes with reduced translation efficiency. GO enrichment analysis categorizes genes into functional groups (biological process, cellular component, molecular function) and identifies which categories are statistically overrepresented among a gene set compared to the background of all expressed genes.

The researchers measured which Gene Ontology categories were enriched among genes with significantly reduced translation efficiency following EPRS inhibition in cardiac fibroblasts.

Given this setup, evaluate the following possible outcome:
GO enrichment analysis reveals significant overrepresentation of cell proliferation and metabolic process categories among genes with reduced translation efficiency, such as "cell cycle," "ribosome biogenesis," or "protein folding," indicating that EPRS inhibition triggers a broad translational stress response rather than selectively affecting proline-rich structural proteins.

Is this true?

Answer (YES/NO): NO